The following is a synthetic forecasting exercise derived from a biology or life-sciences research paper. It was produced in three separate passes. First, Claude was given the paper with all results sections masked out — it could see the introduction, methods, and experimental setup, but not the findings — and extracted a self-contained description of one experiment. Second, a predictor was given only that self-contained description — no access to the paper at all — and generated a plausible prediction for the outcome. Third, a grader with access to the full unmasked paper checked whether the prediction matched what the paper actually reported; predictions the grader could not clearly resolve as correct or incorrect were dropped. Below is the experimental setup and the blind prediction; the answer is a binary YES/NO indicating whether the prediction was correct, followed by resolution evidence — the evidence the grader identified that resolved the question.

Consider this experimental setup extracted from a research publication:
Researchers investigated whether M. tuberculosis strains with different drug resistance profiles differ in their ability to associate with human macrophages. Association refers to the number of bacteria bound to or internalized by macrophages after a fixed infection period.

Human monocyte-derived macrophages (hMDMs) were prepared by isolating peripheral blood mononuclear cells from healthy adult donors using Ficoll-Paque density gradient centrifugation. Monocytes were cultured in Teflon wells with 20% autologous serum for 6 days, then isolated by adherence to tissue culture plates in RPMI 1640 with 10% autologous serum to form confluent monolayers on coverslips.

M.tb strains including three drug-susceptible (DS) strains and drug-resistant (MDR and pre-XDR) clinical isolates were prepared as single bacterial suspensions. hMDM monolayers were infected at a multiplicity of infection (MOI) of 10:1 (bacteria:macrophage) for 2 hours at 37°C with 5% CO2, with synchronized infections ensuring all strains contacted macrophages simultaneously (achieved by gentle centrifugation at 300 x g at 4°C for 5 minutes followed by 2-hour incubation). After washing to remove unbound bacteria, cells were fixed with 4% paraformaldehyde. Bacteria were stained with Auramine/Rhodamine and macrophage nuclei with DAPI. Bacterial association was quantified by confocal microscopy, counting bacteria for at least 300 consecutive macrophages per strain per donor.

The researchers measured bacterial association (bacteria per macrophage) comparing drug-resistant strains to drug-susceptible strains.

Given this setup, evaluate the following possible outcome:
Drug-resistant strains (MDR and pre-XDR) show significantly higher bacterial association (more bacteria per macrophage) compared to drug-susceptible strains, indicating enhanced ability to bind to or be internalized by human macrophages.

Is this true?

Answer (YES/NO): NO